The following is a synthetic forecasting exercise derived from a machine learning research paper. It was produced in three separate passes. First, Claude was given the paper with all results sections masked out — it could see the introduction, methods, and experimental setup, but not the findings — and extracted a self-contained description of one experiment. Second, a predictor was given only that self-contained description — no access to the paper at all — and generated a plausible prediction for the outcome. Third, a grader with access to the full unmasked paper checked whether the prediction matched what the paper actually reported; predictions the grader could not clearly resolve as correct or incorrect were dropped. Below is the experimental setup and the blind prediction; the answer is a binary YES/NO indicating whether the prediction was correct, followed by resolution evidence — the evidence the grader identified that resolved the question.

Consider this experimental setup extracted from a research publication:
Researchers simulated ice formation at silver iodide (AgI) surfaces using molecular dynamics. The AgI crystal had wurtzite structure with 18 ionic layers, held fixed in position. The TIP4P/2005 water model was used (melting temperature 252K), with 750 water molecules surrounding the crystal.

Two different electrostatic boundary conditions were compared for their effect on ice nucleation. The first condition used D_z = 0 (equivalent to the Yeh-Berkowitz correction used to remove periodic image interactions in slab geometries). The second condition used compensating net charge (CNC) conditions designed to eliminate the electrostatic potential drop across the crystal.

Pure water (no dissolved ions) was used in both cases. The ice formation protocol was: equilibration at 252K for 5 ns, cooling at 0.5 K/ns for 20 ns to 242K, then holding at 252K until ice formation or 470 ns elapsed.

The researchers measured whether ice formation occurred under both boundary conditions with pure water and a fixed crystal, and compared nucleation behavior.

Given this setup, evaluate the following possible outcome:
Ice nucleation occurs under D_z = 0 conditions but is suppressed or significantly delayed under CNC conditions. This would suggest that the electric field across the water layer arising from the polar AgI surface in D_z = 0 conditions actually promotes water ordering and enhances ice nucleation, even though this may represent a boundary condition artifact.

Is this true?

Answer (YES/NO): NO